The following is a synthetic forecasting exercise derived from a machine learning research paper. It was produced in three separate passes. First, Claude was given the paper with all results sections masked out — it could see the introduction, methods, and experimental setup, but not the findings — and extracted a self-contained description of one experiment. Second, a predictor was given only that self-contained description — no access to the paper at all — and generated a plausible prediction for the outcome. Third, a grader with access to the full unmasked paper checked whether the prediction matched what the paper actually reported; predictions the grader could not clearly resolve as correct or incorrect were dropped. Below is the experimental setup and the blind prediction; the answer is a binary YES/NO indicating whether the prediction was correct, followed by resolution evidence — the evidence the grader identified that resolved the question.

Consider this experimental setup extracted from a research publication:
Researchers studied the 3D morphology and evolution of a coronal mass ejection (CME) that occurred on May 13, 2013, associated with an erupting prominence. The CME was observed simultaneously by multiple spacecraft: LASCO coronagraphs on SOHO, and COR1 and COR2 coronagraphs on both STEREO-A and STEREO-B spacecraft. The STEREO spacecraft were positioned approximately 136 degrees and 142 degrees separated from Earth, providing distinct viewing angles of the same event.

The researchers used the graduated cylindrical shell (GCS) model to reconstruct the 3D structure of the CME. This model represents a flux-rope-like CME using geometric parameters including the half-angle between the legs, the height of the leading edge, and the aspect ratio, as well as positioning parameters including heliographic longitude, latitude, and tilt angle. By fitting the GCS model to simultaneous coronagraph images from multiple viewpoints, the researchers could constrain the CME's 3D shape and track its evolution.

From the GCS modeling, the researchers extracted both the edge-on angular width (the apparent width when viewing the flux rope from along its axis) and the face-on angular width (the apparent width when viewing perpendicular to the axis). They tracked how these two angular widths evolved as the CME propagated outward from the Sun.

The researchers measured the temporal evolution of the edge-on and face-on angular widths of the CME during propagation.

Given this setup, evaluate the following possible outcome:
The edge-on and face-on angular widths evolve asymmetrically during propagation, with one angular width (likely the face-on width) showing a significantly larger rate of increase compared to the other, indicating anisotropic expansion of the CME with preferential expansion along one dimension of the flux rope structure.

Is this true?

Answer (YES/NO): YES